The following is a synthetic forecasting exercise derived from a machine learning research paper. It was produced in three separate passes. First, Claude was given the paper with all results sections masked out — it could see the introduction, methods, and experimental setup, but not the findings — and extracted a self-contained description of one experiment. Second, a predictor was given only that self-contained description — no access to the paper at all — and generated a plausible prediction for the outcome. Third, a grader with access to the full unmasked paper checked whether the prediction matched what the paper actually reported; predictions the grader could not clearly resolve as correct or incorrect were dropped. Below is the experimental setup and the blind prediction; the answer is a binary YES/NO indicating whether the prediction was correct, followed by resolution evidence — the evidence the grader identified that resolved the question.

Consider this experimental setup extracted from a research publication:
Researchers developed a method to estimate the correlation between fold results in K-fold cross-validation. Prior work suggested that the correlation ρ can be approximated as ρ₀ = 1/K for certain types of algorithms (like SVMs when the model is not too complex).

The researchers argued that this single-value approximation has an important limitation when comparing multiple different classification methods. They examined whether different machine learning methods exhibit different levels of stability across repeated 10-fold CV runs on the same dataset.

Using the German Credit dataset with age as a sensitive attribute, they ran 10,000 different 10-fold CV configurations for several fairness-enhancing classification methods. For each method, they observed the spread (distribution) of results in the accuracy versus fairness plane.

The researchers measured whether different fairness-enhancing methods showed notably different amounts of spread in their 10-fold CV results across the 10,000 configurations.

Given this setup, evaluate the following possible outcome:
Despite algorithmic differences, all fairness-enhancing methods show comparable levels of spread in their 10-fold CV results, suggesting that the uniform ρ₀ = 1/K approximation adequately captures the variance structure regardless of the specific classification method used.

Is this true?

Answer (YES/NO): NO